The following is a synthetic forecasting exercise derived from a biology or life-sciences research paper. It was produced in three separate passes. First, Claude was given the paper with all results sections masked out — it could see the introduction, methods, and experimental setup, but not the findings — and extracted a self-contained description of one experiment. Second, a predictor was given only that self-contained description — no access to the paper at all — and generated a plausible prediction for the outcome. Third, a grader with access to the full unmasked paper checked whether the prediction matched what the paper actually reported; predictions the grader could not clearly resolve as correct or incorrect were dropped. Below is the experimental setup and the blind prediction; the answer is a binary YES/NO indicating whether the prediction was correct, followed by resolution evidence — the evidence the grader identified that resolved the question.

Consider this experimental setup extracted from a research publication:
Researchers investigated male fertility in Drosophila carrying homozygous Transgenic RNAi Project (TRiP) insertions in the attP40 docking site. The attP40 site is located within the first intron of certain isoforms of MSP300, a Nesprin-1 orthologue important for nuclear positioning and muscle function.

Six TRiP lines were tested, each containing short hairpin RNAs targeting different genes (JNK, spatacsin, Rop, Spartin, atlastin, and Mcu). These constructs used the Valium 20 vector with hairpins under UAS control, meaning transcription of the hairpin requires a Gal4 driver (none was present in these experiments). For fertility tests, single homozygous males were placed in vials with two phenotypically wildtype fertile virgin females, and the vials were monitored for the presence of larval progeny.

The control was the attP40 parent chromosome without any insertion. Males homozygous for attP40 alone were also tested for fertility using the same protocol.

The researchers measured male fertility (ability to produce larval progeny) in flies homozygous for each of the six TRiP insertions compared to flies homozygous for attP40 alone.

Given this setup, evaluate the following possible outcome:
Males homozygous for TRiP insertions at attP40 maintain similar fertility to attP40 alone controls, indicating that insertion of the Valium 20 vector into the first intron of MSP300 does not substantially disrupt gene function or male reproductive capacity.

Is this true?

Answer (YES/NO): NO